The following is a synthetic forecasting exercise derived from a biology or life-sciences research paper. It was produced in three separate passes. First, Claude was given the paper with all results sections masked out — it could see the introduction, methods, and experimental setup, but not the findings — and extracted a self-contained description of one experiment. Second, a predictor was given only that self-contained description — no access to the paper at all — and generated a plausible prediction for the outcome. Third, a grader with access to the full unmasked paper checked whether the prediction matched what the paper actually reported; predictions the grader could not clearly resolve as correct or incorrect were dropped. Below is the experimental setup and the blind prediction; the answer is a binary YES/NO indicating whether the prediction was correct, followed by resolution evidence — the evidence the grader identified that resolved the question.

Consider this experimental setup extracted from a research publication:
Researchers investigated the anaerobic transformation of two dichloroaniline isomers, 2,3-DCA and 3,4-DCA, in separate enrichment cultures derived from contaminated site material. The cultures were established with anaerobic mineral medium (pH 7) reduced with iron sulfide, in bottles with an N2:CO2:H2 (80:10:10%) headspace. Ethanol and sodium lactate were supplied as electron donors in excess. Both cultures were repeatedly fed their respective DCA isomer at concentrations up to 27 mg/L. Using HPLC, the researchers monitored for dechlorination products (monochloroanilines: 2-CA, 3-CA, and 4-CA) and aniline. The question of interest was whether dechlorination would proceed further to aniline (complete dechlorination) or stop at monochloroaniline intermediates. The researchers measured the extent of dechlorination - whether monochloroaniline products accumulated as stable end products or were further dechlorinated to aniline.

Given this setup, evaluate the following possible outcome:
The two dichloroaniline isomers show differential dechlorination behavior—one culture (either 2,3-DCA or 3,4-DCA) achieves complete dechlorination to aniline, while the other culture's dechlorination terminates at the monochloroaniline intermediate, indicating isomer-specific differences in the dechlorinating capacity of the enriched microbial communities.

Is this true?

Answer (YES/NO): NO